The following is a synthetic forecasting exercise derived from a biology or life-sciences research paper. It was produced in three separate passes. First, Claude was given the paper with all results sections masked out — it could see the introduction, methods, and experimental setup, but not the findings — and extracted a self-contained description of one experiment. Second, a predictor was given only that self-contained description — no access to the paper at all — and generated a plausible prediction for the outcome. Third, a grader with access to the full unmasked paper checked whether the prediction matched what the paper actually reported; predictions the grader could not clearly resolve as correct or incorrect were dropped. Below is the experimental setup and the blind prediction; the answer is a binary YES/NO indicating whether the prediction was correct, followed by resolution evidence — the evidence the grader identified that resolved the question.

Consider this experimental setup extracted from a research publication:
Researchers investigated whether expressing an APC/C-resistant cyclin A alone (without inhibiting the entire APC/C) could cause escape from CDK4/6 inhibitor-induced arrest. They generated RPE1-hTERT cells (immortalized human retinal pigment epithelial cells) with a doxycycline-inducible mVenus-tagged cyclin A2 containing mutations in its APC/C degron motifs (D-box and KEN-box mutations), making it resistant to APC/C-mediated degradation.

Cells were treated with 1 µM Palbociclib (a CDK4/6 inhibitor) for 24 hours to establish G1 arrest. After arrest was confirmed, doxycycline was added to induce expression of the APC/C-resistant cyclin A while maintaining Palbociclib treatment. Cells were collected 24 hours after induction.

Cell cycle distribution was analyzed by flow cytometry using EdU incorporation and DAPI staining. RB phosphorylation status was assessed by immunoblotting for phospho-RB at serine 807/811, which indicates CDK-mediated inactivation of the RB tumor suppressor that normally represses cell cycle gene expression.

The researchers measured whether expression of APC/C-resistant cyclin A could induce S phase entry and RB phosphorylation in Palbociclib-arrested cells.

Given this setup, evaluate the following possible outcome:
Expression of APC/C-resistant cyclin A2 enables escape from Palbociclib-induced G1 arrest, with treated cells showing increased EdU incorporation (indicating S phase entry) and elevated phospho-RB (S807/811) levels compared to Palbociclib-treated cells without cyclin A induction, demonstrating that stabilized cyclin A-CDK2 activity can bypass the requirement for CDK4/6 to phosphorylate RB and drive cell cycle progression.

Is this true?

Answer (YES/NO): YES